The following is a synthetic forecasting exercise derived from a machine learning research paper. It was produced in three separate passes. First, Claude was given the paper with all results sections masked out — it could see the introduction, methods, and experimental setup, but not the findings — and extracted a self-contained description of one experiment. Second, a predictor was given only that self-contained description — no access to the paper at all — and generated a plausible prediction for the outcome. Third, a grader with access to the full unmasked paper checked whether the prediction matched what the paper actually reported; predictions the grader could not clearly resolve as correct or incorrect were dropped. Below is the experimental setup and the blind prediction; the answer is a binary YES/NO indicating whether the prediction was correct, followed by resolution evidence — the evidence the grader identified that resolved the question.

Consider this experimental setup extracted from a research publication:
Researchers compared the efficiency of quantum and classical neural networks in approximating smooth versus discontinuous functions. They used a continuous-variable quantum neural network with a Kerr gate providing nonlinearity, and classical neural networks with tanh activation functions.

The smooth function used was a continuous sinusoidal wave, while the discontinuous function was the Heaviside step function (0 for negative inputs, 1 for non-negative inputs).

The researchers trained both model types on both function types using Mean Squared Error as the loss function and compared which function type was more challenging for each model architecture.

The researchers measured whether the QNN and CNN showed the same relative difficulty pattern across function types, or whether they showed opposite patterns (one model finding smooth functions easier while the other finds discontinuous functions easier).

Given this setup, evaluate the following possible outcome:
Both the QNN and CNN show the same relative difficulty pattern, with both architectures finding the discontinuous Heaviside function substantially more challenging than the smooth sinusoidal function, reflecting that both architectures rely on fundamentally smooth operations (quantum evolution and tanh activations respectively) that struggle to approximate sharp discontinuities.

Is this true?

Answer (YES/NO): NO